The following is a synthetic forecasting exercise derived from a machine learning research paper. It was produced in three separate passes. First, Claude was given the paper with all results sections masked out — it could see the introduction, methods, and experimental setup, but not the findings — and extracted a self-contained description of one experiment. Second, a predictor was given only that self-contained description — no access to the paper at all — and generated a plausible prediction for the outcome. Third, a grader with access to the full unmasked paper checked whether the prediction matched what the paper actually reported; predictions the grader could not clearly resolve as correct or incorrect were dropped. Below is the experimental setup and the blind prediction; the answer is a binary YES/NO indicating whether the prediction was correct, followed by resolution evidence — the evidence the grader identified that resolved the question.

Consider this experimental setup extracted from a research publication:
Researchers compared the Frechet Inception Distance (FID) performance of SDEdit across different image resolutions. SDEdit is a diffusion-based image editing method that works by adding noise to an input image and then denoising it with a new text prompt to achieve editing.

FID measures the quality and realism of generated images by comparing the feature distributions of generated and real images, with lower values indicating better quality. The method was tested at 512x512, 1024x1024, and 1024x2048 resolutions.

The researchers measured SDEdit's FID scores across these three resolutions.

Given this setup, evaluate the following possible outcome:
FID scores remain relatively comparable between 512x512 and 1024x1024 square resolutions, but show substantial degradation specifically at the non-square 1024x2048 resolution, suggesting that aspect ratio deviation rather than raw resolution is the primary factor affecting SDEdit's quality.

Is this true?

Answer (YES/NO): YES